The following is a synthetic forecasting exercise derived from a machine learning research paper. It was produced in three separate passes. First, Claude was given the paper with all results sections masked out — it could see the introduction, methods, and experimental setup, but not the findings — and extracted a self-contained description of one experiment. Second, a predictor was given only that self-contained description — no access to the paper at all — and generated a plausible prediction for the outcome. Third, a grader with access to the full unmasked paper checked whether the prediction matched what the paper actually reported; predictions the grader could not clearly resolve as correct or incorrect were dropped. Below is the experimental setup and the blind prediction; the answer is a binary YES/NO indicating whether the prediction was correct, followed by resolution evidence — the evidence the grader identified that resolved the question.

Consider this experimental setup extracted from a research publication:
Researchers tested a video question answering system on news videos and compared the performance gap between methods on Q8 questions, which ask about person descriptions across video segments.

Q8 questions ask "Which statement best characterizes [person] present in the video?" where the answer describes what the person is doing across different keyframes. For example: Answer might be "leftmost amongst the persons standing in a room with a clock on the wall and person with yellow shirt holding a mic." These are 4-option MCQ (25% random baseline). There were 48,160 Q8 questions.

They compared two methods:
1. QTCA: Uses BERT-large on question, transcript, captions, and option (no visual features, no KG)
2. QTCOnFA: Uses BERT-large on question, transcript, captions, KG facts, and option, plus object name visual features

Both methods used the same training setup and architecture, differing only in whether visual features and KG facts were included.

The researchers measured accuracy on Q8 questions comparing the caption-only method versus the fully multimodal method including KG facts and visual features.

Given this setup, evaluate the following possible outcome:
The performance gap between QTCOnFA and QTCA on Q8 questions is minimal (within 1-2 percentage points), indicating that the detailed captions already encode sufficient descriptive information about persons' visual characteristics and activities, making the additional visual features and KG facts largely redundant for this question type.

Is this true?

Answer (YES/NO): NO